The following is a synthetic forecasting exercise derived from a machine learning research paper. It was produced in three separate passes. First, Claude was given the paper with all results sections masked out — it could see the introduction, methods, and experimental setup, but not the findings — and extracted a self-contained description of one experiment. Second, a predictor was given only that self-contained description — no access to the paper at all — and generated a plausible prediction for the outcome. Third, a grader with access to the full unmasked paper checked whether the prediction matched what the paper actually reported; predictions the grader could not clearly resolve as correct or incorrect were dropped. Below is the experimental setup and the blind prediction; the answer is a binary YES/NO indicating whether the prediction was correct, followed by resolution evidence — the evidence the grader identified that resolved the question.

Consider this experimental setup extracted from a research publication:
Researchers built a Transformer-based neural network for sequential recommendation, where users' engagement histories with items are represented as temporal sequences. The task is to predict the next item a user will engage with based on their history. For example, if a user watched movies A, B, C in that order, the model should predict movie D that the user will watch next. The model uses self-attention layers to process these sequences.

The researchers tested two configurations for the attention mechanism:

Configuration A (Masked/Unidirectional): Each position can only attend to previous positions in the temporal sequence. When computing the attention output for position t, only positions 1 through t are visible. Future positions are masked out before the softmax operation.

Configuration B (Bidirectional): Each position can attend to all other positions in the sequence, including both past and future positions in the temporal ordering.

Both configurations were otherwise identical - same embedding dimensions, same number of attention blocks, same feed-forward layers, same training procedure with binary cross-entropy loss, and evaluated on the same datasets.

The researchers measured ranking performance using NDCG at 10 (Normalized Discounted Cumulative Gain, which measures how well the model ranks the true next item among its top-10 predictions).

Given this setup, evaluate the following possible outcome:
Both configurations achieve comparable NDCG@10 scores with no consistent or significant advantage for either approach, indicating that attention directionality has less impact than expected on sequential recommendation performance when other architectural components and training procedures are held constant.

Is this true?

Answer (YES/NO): NO